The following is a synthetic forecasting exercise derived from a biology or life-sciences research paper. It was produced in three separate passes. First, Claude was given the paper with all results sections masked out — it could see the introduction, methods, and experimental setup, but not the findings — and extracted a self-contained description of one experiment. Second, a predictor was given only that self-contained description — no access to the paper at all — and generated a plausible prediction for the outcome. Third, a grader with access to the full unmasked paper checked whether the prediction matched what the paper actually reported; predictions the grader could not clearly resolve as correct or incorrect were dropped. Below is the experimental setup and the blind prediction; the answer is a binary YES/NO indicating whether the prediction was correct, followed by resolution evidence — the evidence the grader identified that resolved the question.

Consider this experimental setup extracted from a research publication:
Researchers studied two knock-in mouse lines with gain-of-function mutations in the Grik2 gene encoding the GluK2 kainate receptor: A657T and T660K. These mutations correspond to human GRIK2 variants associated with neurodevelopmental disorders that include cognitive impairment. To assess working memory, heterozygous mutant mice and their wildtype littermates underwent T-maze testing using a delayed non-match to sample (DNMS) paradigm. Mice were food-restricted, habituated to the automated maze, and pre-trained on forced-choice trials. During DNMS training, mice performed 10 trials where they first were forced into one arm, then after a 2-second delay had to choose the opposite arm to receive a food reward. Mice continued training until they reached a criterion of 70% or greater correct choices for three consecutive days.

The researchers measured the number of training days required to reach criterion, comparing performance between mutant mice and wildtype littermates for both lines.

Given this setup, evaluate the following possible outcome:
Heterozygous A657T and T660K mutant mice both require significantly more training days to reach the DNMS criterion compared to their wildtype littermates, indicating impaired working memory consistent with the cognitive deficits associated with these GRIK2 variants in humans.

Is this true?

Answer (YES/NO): NO